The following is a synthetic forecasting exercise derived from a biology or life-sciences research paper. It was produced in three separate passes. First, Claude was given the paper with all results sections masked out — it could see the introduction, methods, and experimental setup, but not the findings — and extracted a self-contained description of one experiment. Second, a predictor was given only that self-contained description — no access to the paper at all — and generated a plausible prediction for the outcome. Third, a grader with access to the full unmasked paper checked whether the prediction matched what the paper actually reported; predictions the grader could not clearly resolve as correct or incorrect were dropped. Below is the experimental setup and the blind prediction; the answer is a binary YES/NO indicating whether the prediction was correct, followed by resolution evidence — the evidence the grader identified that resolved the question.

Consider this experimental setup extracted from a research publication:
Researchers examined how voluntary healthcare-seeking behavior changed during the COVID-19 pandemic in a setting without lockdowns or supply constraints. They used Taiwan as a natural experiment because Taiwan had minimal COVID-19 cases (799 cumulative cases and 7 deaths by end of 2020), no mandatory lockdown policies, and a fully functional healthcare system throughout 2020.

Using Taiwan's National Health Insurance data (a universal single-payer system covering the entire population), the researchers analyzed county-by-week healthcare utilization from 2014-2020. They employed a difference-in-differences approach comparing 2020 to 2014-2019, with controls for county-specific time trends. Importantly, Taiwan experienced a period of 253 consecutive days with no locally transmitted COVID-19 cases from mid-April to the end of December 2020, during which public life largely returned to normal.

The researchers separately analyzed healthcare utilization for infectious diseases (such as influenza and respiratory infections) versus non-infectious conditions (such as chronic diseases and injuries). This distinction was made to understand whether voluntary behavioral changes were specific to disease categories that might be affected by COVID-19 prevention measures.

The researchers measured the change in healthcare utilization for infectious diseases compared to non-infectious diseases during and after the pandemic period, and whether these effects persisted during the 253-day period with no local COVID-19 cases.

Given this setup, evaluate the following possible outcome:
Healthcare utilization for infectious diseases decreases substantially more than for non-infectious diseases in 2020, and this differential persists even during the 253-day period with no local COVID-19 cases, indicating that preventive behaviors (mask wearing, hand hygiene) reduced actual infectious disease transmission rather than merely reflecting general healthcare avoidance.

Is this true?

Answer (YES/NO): YES